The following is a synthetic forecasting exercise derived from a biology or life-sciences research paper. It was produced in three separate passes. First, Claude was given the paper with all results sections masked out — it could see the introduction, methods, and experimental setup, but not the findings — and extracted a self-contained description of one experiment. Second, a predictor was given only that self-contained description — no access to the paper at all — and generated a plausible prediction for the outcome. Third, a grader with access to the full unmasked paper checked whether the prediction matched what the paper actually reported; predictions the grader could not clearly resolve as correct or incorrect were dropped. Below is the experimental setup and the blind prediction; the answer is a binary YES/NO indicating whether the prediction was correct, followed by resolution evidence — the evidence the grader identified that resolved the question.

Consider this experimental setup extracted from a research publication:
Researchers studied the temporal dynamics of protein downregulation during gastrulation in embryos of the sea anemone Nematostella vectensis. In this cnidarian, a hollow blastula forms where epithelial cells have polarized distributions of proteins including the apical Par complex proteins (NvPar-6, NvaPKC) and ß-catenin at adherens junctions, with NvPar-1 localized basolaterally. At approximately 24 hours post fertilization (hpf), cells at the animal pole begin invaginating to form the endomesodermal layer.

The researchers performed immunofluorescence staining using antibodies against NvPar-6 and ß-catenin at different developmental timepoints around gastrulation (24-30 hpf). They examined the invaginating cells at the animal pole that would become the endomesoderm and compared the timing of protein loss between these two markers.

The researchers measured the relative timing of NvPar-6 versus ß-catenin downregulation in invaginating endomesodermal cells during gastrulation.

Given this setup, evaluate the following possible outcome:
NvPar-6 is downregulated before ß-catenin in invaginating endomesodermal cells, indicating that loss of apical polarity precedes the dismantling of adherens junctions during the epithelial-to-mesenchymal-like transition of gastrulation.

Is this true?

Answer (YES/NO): YES